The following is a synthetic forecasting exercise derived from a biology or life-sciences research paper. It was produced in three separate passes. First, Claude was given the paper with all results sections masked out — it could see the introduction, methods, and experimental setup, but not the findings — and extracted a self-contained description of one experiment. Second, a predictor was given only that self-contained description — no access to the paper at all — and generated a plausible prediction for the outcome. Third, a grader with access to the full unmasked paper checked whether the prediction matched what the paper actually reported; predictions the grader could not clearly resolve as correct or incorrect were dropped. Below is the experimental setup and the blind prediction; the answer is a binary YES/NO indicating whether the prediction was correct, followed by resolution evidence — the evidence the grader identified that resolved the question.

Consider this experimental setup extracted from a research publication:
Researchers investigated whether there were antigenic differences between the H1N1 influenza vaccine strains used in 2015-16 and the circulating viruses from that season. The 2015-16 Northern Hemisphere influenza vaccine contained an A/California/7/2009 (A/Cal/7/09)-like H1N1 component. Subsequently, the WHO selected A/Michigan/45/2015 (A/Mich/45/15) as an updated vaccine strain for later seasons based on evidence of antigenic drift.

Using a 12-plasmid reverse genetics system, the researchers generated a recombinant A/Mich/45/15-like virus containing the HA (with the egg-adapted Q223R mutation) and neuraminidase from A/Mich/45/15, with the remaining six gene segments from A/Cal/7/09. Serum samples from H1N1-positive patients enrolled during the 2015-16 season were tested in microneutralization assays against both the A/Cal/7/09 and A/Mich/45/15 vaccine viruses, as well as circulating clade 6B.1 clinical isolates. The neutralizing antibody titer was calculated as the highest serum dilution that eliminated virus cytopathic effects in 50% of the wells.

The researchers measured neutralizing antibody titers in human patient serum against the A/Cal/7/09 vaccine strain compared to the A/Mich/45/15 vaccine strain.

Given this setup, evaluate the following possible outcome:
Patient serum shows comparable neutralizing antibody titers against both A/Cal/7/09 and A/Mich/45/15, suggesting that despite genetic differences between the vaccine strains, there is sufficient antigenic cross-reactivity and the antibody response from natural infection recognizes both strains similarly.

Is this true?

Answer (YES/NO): NO